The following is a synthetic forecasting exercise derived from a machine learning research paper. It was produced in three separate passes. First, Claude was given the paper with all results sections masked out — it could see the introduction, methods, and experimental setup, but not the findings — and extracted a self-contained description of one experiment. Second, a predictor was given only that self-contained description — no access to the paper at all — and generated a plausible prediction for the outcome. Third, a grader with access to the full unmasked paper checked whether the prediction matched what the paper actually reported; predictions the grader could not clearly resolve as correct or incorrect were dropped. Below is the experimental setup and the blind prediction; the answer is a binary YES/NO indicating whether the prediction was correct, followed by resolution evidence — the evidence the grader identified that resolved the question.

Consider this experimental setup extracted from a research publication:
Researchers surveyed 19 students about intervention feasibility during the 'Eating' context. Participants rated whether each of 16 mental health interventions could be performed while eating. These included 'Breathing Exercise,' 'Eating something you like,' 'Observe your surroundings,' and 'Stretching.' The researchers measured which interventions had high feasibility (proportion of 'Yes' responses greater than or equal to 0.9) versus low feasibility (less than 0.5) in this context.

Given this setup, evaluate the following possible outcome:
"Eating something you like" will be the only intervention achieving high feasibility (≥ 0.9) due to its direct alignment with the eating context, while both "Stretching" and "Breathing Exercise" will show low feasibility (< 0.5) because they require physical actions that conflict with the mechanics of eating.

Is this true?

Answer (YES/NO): NO